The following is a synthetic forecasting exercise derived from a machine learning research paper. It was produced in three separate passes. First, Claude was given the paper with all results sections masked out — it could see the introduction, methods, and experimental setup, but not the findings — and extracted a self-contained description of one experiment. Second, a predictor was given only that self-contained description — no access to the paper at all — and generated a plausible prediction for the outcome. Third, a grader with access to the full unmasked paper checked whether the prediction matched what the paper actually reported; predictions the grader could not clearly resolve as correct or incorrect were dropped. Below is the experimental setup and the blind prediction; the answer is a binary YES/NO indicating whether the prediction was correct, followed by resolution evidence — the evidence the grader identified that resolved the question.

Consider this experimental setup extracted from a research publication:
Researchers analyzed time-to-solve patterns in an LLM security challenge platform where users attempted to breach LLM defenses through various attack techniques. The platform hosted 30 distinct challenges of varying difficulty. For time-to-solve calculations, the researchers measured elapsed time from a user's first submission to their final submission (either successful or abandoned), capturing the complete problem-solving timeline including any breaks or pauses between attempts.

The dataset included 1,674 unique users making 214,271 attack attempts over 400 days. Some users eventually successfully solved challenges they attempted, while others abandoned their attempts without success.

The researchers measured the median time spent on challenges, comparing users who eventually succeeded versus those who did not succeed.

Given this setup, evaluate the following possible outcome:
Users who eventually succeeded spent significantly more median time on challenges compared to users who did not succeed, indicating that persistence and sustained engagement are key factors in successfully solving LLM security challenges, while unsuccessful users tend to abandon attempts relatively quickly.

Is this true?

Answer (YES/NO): NO